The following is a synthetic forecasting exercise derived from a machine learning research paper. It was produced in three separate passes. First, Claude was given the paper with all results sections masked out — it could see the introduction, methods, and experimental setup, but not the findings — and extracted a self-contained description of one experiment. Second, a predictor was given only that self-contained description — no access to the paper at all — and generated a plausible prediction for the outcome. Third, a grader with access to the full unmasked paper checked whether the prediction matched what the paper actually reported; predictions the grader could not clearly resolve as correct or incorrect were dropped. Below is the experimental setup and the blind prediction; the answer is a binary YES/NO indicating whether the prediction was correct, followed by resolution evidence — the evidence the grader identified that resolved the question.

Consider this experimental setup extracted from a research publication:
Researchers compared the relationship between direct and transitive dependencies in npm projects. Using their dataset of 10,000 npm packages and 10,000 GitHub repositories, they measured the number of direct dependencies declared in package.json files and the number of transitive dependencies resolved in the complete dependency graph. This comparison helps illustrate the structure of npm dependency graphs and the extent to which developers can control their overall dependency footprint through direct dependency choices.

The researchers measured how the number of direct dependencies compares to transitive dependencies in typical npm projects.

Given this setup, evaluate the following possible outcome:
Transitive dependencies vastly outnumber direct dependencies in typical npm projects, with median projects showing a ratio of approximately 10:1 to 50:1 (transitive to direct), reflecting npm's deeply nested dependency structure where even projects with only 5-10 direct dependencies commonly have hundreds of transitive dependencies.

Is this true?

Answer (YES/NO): NO